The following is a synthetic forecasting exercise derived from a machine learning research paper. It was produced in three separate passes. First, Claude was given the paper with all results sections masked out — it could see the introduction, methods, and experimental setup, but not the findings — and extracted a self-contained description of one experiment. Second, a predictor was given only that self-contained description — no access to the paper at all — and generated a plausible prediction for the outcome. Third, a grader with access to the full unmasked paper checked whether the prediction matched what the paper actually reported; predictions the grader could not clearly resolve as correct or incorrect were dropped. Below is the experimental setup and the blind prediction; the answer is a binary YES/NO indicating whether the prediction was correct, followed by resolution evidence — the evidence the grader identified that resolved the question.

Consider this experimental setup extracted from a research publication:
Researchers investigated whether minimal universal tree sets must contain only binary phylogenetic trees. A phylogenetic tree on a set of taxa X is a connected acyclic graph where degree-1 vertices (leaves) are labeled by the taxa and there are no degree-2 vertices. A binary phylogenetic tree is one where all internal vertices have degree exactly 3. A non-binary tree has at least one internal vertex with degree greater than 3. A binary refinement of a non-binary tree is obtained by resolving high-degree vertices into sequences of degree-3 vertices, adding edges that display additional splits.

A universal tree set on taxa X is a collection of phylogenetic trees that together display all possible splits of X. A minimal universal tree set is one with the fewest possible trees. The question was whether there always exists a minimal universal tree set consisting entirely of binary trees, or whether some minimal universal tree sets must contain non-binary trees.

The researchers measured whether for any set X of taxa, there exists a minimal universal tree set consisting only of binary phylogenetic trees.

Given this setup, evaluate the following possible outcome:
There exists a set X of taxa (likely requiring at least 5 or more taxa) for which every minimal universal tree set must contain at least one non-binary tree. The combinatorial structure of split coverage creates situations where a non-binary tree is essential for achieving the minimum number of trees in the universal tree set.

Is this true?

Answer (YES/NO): NO